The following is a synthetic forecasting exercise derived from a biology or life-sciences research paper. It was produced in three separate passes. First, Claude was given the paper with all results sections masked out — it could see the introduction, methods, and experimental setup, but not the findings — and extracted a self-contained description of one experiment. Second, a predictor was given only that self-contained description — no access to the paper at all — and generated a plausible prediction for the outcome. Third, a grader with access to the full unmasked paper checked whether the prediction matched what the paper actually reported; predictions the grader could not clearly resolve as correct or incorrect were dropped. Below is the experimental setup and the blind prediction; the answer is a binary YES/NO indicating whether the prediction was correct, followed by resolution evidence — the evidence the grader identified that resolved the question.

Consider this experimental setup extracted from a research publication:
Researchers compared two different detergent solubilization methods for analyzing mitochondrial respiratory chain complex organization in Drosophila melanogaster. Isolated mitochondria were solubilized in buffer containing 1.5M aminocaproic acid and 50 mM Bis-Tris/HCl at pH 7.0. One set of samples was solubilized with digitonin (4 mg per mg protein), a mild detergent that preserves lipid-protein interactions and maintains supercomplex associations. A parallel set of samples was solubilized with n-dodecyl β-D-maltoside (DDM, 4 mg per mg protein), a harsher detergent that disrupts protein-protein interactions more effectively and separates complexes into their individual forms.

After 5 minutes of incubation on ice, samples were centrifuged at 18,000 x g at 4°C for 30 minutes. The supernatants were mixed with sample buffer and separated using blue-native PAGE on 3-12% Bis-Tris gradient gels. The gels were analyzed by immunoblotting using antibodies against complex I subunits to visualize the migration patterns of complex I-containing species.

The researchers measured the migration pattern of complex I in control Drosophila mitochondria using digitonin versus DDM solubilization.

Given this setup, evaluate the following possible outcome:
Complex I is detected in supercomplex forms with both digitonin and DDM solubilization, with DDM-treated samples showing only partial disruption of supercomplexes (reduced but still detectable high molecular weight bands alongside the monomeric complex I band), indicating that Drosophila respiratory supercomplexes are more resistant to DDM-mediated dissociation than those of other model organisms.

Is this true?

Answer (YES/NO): NO